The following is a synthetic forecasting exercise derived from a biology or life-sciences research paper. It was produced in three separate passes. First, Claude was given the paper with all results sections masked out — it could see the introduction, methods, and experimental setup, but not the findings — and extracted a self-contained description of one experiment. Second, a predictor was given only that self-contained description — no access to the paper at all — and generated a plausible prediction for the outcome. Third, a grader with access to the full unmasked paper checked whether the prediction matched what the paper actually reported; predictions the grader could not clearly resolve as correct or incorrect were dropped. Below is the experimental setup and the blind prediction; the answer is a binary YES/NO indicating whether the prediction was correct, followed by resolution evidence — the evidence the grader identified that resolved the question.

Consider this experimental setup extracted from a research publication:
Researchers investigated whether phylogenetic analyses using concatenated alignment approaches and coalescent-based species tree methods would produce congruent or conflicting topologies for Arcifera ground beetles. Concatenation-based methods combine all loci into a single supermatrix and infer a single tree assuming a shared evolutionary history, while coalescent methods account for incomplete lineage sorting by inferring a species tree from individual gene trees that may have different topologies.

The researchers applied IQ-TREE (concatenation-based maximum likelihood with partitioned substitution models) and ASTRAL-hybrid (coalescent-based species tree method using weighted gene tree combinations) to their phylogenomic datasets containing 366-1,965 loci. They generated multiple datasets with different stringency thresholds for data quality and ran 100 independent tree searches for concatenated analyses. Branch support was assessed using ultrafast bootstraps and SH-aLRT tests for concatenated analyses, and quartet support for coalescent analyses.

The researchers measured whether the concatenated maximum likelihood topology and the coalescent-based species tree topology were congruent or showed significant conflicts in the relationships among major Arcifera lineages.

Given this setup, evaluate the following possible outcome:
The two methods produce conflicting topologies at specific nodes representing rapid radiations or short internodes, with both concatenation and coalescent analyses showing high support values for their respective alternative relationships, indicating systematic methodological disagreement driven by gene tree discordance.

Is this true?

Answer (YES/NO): NO